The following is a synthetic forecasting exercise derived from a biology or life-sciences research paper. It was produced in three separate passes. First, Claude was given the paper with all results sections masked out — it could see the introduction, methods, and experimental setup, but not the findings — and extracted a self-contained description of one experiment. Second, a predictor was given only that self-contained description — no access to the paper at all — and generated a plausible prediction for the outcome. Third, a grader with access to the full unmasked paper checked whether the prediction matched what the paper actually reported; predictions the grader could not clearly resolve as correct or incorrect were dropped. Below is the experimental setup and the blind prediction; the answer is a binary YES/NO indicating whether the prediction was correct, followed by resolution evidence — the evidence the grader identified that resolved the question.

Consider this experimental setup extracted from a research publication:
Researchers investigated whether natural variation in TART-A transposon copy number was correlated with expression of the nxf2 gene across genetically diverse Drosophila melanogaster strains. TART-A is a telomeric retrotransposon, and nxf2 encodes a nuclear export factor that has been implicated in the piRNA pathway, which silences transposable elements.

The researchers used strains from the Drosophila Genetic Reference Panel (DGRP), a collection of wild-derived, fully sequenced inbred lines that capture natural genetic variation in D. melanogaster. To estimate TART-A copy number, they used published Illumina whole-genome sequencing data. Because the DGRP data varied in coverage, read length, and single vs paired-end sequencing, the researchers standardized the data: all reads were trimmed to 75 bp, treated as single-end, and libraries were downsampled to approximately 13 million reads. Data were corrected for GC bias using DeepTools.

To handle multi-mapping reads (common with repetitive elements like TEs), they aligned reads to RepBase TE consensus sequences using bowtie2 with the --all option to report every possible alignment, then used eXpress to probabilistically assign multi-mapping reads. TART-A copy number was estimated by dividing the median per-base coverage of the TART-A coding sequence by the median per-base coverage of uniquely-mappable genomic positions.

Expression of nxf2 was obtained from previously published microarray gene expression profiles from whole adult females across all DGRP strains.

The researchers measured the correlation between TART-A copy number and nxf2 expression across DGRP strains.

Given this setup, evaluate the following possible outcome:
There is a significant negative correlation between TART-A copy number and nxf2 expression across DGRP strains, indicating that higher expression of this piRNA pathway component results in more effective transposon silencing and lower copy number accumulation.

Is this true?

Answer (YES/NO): NO